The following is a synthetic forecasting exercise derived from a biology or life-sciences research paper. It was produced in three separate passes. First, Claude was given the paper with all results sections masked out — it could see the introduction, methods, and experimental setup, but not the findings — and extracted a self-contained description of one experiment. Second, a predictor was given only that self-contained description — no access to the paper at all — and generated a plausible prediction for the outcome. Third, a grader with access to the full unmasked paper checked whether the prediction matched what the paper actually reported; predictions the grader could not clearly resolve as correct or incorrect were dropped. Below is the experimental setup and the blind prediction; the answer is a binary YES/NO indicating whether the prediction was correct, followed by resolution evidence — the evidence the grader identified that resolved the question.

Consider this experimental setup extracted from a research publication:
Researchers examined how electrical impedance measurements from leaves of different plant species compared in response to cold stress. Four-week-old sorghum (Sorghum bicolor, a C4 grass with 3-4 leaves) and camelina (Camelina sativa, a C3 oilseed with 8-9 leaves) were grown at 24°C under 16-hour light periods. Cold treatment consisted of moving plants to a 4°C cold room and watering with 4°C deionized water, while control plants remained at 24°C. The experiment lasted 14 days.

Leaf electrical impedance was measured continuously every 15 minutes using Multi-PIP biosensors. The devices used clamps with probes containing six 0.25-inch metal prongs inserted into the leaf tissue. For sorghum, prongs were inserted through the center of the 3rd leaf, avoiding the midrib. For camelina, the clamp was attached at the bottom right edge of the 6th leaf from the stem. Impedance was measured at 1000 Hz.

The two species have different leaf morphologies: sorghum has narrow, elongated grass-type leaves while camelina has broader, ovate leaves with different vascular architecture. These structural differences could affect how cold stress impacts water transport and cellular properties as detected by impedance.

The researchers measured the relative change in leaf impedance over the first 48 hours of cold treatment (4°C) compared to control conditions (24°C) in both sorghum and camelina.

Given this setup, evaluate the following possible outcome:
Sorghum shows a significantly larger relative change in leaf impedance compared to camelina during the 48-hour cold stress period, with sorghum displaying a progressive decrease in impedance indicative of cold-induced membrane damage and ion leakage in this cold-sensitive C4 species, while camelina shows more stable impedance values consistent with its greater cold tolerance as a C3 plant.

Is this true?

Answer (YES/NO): NO